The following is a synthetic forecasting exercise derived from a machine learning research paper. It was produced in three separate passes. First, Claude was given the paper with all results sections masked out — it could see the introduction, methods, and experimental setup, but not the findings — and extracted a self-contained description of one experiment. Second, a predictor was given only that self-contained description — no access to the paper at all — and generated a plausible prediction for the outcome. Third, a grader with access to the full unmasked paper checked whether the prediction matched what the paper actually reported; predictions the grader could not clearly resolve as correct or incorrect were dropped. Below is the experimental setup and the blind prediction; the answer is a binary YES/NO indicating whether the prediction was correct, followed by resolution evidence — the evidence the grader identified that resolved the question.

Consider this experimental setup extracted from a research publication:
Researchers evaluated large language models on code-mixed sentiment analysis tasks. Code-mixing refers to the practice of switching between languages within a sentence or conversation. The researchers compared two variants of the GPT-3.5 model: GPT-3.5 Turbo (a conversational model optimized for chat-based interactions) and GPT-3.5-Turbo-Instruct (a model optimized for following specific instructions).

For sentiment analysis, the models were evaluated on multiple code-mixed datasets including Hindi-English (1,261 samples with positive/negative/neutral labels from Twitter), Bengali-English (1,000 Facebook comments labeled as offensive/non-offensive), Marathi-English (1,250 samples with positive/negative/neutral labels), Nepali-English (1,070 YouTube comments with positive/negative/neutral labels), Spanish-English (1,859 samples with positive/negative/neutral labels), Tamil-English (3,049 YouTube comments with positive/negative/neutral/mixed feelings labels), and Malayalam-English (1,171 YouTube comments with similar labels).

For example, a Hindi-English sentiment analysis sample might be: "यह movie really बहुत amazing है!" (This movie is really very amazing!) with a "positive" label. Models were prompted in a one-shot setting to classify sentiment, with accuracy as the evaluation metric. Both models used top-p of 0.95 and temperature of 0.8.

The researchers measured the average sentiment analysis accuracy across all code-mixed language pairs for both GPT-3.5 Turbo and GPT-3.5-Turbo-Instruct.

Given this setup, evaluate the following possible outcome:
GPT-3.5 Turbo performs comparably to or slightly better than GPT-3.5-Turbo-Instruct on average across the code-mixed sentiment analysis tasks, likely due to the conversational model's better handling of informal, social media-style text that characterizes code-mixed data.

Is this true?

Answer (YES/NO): NO